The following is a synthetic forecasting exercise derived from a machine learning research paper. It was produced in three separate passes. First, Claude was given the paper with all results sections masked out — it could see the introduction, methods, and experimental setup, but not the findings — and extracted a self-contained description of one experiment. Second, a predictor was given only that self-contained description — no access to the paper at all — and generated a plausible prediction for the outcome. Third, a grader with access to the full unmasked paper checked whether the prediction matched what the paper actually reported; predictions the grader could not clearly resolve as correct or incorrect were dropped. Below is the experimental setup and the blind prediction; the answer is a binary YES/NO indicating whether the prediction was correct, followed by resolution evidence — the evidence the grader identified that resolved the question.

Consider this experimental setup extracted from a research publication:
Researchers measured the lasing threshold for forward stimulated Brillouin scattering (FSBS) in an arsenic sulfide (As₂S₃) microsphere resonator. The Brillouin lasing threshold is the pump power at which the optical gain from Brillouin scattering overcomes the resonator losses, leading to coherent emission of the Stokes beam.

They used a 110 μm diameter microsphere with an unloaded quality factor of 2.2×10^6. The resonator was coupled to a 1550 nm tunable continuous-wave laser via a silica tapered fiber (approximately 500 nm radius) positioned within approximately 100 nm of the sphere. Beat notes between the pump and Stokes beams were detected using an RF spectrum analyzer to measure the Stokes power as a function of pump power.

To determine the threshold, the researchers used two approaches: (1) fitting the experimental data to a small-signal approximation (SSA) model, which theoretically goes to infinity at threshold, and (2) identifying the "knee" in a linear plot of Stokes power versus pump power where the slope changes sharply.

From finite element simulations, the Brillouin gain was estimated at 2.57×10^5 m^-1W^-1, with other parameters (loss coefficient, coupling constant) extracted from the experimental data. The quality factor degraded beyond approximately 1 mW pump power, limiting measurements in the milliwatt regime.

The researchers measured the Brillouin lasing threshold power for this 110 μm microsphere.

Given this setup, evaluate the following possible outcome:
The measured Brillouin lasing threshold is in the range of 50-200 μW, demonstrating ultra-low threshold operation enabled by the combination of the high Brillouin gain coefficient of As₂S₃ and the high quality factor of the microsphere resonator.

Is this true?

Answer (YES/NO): NO